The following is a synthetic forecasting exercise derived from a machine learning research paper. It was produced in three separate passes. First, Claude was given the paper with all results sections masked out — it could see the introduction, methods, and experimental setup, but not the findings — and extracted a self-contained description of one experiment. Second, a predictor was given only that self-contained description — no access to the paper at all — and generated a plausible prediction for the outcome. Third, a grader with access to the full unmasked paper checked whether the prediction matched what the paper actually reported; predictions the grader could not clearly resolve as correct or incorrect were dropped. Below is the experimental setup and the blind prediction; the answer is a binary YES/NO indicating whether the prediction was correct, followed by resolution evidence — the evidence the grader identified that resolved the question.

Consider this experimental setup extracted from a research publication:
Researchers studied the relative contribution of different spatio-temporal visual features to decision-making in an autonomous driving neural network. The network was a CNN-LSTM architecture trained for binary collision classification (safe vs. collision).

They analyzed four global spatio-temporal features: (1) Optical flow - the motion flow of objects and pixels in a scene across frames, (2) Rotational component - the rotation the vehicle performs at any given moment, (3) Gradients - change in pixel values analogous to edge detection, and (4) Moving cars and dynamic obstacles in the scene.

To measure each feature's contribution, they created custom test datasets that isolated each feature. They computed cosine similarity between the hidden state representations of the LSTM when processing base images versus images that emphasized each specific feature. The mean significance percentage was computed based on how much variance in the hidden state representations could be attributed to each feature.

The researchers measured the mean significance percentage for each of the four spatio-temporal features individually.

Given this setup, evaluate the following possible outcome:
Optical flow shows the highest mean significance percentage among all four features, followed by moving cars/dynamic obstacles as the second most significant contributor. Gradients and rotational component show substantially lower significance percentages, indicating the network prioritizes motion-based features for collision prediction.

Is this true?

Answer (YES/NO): NO